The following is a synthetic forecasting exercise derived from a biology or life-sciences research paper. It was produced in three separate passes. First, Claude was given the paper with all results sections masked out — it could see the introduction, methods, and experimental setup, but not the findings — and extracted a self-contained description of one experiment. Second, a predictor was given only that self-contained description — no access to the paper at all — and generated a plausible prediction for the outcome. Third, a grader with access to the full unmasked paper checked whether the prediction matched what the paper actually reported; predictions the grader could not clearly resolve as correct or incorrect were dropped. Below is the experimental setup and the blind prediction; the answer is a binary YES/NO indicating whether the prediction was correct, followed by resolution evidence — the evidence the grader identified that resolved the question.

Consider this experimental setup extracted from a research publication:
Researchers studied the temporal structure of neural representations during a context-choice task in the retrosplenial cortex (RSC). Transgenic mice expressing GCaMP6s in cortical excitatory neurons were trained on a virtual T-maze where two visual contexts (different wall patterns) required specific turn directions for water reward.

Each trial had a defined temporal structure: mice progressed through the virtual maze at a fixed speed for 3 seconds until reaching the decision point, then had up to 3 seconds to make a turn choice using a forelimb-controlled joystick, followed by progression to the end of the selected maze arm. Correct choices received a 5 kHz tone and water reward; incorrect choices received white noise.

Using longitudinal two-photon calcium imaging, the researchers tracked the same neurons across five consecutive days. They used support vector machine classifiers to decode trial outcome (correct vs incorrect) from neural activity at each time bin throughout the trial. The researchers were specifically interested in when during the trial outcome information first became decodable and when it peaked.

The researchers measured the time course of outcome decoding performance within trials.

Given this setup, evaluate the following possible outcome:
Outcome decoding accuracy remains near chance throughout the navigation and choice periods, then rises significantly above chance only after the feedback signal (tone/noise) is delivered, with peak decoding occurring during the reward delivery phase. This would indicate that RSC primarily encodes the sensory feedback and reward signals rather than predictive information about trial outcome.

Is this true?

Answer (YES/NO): NO